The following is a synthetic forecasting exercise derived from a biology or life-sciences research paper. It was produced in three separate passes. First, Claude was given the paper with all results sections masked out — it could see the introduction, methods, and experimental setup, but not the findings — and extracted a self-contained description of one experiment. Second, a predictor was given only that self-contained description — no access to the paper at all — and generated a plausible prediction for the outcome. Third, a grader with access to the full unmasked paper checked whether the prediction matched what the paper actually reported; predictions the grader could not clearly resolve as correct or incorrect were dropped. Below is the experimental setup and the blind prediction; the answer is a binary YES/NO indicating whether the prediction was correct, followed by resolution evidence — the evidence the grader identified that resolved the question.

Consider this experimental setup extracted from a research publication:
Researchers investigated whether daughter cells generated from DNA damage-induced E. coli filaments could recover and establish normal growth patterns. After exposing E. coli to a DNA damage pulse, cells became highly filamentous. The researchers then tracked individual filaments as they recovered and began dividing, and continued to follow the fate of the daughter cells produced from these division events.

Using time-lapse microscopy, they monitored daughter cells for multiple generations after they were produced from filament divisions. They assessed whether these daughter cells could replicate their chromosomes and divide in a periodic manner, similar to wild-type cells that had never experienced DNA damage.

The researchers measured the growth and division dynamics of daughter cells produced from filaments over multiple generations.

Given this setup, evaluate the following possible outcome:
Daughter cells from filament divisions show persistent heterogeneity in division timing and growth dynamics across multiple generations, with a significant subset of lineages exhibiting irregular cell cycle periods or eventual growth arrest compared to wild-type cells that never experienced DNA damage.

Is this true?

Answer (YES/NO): NO